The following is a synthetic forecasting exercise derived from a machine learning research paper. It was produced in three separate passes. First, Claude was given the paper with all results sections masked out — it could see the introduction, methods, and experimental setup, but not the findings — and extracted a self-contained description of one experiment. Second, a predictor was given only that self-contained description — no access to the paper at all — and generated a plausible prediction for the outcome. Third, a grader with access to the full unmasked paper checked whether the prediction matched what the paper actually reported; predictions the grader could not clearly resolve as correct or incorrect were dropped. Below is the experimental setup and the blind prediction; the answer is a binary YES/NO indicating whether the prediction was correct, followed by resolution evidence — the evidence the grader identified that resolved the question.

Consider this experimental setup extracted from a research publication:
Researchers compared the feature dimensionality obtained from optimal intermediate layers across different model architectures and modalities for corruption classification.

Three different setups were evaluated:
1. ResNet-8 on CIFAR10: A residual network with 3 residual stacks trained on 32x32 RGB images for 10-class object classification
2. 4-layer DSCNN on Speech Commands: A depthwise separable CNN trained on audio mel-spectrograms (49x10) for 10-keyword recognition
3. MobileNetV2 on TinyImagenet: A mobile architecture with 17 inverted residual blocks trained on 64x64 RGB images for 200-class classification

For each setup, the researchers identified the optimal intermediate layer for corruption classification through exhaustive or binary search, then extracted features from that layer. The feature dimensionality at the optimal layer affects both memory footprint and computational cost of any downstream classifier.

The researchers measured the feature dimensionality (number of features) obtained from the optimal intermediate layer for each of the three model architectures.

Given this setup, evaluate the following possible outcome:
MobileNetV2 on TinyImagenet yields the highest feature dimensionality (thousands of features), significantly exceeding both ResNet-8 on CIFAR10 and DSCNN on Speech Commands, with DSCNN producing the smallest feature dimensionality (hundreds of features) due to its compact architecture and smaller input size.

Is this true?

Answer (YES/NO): NO